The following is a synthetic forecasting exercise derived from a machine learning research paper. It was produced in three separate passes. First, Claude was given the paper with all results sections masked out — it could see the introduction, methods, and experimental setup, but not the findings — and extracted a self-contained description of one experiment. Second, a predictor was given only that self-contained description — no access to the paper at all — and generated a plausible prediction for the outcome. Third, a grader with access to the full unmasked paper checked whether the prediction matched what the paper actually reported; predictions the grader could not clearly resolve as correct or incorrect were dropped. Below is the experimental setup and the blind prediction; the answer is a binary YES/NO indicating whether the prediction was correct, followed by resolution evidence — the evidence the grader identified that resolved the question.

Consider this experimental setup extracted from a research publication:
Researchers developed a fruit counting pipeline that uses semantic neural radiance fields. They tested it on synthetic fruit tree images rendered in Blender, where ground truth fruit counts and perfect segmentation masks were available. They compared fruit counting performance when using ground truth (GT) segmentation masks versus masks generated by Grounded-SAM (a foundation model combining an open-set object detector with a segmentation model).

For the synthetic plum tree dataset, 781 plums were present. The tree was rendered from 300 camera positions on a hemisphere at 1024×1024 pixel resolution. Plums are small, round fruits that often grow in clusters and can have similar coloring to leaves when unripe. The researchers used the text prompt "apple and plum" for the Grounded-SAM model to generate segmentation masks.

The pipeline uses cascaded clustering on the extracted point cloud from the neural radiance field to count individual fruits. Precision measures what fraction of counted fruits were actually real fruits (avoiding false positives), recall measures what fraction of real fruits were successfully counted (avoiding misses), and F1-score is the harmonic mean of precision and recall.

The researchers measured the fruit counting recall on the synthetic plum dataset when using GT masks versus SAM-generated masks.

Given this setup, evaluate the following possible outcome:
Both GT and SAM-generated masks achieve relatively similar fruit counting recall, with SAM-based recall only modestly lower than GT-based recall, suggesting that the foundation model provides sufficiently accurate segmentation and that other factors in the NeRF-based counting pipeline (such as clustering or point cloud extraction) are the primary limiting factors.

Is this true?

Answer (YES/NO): NO